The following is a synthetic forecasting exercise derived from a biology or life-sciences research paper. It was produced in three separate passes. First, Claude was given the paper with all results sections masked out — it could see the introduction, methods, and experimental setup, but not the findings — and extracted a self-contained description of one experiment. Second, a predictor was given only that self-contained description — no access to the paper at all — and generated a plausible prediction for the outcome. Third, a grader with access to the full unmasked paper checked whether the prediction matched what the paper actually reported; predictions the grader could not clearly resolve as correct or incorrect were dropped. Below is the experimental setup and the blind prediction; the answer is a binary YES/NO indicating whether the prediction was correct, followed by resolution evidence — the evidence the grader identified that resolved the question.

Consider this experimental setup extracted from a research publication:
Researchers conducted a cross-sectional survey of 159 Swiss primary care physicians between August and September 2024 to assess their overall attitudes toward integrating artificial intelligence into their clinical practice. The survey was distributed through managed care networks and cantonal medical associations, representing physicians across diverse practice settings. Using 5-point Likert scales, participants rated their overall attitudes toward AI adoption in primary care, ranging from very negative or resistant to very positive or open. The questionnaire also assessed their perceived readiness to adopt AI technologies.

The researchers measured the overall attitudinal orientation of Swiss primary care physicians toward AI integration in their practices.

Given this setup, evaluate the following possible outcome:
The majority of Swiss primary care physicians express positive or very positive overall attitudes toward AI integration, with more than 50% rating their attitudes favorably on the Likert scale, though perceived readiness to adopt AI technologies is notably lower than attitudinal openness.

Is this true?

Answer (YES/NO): YES